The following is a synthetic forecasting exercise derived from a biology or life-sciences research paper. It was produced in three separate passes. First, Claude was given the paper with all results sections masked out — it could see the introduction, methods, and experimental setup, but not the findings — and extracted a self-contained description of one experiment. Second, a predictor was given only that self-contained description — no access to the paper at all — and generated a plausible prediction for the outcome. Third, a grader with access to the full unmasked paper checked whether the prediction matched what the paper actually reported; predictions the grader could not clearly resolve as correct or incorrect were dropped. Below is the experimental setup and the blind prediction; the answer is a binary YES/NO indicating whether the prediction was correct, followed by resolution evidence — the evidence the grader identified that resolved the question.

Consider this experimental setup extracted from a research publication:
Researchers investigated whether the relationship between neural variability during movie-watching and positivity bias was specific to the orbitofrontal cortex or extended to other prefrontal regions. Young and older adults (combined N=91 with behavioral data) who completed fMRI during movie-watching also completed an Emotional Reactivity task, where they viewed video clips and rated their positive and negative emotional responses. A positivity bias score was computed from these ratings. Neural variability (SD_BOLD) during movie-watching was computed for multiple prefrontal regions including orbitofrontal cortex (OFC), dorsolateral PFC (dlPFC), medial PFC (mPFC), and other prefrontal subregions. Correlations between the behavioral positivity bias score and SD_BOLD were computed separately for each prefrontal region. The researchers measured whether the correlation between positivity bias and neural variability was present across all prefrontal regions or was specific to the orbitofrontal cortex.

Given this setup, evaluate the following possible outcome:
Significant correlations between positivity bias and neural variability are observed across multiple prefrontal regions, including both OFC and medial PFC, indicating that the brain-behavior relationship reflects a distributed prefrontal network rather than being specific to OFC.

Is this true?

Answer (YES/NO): NO